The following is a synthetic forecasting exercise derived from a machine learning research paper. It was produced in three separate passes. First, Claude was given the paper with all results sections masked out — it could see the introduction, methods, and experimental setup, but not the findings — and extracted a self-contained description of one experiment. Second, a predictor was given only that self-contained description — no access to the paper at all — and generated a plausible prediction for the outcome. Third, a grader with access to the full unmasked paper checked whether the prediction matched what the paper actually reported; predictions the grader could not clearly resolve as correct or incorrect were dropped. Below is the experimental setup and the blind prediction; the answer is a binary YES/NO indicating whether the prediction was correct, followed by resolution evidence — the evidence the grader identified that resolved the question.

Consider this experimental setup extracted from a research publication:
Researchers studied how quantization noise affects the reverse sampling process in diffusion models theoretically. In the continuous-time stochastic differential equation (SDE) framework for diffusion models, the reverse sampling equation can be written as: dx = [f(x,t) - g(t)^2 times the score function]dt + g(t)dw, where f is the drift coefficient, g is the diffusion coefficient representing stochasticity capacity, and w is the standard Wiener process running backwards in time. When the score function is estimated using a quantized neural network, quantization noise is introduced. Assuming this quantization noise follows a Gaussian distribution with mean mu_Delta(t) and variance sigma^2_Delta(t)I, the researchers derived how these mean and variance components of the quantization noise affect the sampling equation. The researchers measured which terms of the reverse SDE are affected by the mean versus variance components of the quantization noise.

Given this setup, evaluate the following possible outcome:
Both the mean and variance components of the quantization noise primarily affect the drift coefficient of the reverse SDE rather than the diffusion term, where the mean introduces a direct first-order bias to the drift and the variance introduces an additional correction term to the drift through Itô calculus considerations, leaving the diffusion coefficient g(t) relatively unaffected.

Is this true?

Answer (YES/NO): NO